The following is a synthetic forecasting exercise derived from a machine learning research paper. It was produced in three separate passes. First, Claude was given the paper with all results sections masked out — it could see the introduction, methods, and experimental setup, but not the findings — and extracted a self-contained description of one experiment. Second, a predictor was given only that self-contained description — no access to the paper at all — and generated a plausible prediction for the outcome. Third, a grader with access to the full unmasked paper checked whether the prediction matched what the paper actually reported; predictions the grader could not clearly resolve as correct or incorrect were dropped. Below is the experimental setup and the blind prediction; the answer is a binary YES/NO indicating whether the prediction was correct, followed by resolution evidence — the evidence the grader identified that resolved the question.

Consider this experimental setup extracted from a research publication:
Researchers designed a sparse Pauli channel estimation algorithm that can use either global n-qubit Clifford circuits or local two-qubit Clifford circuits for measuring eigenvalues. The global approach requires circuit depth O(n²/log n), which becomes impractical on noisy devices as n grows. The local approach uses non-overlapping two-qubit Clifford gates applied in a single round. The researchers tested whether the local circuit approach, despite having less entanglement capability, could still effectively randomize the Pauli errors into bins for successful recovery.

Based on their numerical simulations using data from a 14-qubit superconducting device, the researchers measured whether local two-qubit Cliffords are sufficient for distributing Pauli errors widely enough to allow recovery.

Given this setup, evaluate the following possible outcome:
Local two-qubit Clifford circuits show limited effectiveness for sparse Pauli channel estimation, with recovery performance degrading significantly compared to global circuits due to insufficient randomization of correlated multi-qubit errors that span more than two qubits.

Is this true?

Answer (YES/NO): NO